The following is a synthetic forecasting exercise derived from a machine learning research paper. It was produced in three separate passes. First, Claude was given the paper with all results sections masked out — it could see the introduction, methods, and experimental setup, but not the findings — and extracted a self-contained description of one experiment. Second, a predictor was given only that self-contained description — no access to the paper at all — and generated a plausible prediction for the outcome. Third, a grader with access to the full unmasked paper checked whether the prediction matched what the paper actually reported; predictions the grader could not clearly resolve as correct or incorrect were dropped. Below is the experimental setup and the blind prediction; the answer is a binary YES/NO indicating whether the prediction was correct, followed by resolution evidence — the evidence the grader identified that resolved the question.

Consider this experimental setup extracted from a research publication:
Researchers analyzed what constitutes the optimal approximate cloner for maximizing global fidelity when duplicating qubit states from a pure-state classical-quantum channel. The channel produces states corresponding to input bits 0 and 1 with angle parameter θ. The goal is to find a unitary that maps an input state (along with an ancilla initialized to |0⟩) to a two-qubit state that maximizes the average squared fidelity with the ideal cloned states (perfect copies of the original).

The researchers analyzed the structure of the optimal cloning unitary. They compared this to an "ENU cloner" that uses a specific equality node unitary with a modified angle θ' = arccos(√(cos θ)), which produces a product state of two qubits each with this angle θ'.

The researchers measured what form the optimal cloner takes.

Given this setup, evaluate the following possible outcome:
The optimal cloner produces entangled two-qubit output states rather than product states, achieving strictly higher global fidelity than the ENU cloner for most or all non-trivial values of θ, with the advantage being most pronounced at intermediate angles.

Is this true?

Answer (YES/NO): NO